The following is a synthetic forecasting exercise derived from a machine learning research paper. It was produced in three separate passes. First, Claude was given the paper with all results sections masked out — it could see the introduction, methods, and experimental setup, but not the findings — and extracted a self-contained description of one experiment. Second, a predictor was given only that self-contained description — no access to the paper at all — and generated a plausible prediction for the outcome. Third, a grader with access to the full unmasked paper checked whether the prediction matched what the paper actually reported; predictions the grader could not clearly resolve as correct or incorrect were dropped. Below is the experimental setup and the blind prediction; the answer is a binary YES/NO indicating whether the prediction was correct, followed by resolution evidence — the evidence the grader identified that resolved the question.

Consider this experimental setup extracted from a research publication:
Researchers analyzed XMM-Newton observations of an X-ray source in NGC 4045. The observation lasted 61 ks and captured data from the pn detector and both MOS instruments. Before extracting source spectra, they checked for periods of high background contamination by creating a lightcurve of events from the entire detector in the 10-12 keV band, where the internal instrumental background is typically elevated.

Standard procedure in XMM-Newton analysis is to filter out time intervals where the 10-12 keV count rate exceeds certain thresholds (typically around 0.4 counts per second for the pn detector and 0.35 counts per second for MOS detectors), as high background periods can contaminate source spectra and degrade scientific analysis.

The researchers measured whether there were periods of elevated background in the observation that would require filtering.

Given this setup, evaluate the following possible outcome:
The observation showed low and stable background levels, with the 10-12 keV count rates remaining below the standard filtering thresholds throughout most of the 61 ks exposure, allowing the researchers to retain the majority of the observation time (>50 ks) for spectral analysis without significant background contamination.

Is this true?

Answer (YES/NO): YES